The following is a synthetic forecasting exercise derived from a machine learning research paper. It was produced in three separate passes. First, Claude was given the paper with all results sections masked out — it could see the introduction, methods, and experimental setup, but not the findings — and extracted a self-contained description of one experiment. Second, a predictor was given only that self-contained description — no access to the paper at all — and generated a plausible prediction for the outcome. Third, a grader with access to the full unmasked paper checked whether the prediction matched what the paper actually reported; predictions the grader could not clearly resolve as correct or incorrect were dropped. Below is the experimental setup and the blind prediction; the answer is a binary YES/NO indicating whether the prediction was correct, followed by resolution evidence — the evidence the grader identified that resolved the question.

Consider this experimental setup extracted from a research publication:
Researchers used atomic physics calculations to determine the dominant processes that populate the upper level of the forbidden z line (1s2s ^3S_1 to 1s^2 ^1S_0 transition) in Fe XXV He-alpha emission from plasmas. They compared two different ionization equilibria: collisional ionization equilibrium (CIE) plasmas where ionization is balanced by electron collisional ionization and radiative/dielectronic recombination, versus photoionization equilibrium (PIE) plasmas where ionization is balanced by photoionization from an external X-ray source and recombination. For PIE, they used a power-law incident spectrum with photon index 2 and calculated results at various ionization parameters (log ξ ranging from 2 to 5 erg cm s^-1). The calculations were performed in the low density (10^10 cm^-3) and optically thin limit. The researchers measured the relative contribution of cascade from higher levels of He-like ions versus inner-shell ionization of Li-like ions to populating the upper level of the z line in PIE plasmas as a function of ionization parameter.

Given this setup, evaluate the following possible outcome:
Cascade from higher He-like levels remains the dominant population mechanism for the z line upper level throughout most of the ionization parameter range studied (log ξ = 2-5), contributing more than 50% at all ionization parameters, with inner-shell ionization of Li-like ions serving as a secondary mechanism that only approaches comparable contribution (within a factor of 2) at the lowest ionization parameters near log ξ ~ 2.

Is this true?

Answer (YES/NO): NO